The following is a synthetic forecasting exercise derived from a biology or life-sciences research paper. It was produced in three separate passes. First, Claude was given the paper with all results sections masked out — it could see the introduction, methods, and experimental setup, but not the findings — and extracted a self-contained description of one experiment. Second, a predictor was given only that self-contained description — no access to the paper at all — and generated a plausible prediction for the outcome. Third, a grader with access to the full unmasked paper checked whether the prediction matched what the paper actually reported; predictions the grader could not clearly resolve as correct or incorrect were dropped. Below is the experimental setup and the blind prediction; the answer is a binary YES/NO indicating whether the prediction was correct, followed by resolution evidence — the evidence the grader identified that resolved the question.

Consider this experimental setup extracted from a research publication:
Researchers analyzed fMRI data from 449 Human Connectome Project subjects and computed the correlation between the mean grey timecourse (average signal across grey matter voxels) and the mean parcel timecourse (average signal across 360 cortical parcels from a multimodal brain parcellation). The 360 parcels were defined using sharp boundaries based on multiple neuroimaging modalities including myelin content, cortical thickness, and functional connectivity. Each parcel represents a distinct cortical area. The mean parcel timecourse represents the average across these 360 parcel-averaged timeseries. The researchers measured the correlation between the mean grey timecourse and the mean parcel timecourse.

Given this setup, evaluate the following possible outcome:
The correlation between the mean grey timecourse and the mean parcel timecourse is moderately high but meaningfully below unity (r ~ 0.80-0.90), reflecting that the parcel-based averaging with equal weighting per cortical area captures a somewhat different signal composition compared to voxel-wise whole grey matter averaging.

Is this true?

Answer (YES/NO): NO